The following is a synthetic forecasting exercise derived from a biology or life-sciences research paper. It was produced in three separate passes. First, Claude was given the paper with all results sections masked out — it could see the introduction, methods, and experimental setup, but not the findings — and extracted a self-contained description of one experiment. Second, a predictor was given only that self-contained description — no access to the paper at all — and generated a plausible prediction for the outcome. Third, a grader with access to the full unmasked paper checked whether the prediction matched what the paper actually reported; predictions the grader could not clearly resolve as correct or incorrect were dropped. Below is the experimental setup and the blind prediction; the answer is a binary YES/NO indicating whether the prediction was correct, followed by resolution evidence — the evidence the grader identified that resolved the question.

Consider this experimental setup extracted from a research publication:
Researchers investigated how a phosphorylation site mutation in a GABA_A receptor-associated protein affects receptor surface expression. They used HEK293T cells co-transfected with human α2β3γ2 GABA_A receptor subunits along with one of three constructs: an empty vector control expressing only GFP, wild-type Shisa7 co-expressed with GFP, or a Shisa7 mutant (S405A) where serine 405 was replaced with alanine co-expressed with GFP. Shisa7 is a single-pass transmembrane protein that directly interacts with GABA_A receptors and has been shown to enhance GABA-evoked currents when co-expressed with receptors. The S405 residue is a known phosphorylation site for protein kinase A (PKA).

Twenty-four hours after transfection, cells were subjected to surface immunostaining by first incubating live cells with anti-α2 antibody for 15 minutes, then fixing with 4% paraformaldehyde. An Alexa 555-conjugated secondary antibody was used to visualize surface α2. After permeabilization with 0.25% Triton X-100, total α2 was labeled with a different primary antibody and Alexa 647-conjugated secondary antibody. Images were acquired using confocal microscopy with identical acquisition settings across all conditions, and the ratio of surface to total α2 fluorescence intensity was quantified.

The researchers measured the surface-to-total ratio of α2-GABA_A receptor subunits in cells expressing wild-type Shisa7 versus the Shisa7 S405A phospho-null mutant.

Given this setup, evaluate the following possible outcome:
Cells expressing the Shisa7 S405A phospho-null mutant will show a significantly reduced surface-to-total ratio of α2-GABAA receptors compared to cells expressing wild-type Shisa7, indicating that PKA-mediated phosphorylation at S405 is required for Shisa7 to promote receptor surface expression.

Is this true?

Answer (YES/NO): YES